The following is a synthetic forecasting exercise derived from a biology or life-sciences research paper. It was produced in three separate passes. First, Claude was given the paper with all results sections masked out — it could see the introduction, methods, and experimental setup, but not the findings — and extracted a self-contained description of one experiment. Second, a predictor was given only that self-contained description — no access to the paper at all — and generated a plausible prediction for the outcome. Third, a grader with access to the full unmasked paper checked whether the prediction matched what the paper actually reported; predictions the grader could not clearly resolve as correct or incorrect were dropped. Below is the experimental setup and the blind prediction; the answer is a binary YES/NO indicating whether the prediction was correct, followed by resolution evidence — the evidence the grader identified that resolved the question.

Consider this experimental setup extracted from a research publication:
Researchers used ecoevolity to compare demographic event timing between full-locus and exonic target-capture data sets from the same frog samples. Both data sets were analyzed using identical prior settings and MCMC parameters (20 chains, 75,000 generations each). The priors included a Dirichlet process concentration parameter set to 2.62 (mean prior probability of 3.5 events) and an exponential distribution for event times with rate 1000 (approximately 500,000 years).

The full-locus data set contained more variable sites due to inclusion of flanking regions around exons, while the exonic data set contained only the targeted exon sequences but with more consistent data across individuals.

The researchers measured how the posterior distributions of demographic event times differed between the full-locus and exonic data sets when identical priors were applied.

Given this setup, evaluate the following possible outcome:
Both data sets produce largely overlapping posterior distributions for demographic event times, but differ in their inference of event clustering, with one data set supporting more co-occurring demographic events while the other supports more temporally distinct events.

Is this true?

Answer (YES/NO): NO